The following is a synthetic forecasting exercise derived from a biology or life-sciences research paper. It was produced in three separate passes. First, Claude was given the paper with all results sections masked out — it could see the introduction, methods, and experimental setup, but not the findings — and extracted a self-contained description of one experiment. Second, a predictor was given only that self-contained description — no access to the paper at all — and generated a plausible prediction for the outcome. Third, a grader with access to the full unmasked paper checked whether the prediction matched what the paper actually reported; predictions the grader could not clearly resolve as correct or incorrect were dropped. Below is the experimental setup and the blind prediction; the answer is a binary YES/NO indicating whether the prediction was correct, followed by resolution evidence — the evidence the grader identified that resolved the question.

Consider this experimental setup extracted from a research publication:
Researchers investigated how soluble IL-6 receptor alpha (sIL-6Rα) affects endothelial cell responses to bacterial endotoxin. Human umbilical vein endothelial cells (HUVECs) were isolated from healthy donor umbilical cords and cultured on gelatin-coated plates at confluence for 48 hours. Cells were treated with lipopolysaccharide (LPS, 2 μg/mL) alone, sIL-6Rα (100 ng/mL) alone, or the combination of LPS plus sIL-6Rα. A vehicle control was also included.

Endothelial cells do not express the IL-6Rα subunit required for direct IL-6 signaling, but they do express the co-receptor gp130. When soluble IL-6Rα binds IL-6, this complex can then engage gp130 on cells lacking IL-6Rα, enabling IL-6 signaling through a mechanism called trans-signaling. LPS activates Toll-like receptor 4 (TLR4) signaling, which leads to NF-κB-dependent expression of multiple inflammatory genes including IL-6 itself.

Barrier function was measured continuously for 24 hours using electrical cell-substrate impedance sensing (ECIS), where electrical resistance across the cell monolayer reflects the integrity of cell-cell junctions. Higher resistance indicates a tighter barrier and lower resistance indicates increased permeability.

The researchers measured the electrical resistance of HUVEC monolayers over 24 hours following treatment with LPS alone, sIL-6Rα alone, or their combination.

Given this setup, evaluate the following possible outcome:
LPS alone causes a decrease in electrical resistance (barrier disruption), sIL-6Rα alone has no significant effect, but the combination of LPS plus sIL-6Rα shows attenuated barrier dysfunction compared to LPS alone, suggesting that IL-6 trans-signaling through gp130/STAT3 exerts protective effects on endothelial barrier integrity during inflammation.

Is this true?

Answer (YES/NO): NO